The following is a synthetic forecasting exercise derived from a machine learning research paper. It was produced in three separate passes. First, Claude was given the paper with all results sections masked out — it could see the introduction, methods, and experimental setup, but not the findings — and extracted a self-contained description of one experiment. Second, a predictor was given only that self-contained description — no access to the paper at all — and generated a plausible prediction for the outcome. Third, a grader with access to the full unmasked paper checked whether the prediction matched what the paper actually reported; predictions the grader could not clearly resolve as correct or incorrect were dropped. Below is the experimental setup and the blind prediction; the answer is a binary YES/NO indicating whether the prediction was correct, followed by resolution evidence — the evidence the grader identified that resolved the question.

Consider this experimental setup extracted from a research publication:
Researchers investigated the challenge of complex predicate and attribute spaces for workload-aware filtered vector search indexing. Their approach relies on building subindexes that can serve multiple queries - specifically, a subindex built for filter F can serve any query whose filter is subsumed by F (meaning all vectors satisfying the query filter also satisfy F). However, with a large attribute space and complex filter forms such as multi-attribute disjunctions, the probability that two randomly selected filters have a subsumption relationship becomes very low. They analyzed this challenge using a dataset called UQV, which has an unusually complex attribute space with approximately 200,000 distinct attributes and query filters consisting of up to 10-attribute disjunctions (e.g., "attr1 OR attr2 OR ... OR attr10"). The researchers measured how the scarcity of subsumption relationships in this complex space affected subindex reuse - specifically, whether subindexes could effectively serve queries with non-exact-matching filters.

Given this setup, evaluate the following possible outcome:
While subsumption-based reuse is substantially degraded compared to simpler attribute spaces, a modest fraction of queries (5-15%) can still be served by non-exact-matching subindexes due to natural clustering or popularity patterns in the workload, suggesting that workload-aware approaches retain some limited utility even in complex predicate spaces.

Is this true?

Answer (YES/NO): NO